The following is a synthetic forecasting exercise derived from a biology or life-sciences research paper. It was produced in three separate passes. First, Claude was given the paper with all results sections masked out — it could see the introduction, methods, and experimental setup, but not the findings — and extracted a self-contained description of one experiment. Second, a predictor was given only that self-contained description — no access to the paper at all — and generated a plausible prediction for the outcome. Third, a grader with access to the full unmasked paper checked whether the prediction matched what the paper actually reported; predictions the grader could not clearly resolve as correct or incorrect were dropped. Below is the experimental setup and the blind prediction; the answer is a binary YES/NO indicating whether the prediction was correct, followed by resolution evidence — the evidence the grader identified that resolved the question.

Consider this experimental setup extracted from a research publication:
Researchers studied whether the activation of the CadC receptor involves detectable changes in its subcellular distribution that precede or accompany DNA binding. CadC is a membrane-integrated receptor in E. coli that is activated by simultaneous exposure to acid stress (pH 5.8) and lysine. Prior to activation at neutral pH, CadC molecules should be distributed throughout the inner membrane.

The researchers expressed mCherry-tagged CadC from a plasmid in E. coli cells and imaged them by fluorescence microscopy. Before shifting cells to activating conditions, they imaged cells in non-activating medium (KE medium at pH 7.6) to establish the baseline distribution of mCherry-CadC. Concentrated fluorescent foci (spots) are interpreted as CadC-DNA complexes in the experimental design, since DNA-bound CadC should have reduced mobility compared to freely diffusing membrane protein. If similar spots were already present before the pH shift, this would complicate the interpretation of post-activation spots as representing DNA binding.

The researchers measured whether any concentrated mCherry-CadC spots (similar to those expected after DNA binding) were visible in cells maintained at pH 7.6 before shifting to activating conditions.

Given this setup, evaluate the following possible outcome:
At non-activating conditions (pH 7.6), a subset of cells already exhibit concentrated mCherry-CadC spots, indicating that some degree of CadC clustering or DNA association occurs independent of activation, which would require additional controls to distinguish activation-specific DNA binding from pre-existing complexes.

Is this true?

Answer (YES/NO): NO